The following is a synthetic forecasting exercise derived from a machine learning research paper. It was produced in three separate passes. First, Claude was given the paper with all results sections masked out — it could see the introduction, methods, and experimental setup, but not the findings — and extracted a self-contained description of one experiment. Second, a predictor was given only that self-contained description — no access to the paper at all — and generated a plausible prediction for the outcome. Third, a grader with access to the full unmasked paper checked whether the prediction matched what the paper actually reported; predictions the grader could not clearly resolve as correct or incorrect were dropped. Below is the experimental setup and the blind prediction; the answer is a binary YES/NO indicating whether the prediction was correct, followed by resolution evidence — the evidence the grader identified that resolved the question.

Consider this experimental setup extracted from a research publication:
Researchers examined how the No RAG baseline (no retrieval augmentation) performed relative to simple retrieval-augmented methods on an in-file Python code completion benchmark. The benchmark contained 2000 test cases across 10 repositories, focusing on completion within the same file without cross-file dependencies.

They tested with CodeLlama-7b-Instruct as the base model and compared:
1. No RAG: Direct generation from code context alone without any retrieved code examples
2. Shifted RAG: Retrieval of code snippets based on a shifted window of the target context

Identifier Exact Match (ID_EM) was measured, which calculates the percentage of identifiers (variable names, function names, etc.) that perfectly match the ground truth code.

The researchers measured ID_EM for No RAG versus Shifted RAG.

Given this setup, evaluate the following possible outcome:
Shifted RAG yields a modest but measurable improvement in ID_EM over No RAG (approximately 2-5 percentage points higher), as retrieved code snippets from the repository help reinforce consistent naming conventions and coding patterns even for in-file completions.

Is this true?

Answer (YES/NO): NO